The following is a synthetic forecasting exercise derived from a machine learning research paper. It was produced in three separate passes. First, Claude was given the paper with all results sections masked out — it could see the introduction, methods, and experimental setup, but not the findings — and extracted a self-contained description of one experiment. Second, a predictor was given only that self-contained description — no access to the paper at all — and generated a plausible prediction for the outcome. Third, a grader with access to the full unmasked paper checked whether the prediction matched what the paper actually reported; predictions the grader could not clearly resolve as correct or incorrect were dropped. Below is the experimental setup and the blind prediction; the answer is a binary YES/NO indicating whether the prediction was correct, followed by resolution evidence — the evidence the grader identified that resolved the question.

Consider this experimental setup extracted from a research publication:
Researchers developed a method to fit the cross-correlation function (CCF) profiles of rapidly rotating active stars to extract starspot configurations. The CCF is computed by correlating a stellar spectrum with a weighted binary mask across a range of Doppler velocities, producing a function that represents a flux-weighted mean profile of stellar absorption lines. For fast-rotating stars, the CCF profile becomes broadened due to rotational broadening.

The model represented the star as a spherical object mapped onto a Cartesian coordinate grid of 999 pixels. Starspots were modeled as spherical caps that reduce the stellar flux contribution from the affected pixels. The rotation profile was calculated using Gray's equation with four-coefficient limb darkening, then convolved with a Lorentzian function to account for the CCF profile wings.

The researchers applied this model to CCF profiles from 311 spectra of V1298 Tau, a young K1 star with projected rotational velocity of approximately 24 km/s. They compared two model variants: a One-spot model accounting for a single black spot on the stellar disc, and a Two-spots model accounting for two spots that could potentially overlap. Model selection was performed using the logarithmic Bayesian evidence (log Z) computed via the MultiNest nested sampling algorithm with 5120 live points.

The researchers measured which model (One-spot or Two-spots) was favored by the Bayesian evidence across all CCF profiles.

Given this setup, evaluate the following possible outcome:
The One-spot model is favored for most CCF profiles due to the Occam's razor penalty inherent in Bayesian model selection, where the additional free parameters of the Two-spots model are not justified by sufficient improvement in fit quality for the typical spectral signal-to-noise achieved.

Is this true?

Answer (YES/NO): NO